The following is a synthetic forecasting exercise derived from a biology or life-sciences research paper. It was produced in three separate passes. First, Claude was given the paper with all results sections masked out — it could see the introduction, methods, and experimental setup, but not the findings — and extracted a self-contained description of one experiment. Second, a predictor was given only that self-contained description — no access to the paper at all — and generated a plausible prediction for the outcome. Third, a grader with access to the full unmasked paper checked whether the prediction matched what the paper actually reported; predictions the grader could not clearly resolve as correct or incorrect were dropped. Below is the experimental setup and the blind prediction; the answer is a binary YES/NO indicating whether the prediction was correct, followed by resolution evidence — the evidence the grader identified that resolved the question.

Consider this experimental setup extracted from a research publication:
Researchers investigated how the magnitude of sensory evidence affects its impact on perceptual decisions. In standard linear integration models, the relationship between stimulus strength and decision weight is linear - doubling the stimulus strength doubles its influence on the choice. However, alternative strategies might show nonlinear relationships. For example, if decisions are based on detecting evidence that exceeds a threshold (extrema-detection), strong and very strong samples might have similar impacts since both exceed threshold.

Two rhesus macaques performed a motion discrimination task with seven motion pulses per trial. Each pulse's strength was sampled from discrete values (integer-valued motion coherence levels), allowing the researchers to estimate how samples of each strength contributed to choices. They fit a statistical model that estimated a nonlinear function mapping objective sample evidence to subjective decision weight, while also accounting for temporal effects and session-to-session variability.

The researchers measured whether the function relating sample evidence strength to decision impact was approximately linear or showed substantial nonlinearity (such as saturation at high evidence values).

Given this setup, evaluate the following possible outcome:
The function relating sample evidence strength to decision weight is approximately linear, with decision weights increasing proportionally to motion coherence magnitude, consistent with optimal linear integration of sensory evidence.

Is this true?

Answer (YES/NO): YES